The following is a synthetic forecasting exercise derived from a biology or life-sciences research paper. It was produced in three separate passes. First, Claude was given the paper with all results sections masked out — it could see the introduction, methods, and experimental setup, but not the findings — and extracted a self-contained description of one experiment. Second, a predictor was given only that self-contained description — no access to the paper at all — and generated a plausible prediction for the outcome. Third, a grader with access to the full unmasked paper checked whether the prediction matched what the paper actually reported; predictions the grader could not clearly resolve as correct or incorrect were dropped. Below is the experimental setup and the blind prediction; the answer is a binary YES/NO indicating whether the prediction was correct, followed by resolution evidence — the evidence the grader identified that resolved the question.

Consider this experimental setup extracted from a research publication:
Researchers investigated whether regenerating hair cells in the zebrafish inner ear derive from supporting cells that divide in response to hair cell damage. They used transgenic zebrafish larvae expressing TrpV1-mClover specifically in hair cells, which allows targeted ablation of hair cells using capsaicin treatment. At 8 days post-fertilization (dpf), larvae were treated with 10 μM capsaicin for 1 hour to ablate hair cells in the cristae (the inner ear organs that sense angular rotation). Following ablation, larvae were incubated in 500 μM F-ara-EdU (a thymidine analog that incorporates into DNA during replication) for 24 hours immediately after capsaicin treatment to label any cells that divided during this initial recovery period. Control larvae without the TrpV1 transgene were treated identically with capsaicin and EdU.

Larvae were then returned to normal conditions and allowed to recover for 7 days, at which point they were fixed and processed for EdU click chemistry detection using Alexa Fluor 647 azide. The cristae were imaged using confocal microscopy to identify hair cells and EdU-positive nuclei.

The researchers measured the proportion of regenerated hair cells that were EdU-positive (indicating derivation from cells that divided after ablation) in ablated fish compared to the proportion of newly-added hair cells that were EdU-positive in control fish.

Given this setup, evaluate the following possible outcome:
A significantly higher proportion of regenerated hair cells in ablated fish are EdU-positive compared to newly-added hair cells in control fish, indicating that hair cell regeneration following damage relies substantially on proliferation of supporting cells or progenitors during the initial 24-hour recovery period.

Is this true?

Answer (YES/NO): NO